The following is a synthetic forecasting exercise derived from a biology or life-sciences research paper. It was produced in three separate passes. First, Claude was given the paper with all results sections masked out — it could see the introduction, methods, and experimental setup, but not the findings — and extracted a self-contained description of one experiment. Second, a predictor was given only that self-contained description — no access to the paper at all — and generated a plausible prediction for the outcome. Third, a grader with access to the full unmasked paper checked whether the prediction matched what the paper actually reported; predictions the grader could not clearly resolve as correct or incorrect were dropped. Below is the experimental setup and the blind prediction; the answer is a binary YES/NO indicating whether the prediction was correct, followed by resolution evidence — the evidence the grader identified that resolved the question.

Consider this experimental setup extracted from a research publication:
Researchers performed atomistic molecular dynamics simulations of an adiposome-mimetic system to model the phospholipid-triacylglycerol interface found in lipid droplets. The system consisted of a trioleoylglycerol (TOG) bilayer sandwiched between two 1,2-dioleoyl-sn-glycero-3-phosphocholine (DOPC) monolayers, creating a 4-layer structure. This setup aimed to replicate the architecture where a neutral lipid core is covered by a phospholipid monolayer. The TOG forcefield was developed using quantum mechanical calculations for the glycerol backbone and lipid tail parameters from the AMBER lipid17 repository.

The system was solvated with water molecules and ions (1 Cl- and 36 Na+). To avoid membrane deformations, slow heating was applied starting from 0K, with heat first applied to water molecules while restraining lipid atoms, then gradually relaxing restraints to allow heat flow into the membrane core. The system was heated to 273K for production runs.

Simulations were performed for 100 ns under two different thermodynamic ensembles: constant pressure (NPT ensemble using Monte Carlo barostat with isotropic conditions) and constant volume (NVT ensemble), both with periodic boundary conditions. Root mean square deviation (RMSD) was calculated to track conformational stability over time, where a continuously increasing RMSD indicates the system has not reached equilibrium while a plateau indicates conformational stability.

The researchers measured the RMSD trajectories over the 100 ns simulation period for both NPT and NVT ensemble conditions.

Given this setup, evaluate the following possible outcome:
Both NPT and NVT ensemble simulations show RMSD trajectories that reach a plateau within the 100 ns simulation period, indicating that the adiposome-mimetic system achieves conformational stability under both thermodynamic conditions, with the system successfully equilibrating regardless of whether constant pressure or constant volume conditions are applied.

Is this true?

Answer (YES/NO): NO